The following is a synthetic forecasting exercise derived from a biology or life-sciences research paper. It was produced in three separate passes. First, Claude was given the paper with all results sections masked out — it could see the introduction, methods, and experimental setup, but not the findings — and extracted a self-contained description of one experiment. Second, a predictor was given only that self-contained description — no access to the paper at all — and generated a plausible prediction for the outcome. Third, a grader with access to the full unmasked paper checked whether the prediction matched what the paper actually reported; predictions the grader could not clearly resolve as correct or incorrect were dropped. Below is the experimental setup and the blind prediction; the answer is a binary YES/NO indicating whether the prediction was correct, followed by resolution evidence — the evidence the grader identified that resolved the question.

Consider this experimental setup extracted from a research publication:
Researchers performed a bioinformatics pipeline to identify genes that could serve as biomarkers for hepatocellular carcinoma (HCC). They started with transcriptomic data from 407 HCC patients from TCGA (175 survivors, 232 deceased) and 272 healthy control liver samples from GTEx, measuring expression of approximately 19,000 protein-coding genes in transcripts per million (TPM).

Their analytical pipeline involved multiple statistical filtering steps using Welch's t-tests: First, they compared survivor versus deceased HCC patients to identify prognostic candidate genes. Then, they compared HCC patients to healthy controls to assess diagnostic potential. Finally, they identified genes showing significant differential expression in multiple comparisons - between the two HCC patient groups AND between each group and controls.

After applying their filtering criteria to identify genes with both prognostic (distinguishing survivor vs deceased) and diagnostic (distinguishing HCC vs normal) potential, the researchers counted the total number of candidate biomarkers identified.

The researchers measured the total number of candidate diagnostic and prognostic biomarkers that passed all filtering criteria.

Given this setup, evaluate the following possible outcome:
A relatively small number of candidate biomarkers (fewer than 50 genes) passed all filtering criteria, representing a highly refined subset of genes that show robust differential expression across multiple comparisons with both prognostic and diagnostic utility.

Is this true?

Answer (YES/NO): NO